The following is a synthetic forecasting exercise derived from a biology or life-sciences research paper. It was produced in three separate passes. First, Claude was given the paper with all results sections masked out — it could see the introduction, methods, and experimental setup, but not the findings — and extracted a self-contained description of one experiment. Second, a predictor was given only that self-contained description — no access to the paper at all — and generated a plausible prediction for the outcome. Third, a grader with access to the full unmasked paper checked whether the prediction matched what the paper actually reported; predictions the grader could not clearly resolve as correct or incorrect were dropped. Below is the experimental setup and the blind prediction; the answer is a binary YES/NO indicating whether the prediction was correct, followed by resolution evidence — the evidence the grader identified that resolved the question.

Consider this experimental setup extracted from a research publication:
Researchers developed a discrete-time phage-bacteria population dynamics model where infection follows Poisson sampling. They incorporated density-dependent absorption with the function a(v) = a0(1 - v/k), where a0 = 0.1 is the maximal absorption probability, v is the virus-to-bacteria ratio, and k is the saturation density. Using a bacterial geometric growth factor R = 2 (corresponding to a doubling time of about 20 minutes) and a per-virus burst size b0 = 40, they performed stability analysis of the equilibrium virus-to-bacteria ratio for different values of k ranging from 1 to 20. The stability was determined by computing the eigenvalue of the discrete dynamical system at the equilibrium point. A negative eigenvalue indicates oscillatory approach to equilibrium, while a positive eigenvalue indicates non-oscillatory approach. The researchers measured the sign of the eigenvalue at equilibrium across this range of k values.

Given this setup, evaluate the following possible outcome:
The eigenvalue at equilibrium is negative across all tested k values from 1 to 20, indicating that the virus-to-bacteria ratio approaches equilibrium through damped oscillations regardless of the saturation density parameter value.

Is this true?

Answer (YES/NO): NO